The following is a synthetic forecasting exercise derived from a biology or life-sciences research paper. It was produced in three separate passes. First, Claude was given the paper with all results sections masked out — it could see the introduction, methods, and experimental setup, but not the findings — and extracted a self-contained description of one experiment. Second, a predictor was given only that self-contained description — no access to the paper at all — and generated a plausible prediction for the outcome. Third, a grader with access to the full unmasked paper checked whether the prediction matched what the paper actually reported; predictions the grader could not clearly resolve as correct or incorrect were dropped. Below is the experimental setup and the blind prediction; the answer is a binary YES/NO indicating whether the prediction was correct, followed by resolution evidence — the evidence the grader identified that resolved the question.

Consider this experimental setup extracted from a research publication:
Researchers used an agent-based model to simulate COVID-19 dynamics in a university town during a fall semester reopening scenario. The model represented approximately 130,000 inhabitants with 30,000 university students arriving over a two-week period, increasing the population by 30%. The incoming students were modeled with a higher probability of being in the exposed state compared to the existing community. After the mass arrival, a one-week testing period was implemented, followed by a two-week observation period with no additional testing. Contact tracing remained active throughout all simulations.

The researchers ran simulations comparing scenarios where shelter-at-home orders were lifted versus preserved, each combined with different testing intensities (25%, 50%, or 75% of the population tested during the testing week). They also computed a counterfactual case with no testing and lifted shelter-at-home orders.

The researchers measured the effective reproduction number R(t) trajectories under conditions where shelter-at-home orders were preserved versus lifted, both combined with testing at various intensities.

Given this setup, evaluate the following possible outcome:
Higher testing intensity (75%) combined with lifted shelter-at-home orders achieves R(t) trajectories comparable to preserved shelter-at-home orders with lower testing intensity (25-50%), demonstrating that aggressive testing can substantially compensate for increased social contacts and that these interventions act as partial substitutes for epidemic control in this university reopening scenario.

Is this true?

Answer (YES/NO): NO